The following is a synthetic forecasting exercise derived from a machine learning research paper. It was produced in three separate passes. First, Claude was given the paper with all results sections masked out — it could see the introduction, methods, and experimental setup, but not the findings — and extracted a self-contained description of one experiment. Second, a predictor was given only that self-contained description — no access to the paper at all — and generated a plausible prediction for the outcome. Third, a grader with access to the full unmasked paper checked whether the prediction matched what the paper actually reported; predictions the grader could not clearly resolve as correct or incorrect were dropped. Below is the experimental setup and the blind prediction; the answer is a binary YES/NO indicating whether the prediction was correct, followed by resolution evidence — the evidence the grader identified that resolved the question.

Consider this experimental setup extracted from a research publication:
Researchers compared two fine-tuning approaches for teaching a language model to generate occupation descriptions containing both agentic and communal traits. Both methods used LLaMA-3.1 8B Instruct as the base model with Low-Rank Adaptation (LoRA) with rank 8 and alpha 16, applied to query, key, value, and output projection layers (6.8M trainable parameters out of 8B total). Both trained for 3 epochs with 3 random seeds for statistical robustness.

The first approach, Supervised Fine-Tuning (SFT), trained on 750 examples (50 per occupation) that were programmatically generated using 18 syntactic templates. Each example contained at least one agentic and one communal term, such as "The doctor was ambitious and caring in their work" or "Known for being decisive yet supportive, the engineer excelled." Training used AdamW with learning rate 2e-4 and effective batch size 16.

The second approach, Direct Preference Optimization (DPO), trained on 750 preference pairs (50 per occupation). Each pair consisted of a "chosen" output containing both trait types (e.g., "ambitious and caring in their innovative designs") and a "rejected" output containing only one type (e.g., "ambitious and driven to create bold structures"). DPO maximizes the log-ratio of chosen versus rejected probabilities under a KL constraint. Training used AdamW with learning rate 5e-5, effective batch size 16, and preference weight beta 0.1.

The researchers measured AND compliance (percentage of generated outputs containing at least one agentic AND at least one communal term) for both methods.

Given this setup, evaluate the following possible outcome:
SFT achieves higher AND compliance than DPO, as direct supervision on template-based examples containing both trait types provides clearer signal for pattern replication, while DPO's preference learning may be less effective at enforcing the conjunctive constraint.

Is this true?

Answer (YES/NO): YES